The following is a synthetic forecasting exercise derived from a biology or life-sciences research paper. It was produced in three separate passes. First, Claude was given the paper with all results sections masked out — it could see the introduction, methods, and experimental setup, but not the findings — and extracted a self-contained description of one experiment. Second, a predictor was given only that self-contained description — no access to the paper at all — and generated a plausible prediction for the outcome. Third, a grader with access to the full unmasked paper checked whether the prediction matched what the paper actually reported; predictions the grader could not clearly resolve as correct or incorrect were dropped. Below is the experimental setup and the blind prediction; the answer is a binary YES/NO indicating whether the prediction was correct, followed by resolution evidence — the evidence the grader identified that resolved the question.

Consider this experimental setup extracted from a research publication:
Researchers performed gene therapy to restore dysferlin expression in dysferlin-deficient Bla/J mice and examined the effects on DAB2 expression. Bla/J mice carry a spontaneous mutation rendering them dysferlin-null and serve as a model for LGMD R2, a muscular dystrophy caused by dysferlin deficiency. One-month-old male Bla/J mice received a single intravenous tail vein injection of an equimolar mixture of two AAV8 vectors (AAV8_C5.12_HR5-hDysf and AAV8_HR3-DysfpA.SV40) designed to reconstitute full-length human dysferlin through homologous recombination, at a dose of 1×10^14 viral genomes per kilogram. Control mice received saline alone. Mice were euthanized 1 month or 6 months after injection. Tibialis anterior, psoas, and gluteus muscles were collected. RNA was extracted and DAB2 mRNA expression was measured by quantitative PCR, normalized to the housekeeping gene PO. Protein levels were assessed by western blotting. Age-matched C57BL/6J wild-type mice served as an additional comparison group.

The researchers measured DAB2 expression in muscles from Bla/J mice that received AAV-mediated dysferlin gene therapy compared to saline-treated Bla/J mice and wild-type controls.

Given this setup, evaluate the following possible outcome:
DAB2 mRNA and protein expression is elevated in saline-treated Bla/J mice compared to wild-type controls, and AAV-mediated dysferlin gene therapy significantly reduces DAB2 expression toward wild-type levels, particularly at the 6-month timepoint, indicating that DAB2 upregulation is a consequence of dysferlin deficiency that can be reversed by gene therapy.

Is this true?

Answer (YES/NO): YES